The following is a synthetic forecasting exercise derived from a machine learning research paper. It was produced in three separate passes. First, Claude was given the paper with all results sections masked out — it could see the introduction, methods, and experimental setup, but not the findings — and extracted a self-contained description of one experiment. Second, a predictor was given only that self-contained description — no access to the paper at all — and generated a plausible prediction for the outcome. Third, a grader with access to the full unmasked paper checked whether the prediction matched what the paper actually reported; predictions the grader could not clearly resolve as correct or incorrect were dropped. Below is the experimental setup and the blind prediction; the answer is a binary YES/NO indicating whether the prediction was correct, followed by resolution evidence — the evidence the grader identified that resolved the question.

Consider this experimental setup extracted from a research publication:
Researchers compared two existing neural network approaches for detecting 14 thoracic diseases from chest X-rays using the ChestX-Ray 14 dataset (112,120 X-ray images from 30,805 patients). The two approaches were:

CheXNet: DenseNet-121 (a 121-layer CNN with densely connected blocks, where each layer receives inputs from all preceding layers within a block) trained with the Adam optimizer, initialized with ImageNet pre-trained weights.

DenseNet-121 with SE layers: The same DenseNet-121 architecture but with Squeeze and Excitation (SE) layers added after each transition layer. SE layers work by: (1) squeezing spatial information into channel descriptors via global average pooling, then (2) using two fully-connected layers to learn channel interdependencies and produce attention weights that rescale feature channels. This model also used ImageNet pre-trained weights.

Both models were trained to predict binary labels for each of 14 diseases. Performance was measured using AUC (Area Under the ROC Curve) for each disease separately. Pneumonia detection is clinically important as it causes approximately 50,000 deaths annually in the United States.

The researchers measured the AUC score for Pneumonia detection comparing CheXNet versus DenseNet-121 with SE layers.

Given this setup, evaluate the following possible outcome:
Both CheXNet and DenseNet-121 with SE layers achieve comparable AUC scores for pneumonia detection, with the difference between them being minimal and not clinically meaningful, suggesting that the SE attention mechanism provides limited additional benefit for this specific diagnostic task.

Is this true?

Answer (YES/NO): YES